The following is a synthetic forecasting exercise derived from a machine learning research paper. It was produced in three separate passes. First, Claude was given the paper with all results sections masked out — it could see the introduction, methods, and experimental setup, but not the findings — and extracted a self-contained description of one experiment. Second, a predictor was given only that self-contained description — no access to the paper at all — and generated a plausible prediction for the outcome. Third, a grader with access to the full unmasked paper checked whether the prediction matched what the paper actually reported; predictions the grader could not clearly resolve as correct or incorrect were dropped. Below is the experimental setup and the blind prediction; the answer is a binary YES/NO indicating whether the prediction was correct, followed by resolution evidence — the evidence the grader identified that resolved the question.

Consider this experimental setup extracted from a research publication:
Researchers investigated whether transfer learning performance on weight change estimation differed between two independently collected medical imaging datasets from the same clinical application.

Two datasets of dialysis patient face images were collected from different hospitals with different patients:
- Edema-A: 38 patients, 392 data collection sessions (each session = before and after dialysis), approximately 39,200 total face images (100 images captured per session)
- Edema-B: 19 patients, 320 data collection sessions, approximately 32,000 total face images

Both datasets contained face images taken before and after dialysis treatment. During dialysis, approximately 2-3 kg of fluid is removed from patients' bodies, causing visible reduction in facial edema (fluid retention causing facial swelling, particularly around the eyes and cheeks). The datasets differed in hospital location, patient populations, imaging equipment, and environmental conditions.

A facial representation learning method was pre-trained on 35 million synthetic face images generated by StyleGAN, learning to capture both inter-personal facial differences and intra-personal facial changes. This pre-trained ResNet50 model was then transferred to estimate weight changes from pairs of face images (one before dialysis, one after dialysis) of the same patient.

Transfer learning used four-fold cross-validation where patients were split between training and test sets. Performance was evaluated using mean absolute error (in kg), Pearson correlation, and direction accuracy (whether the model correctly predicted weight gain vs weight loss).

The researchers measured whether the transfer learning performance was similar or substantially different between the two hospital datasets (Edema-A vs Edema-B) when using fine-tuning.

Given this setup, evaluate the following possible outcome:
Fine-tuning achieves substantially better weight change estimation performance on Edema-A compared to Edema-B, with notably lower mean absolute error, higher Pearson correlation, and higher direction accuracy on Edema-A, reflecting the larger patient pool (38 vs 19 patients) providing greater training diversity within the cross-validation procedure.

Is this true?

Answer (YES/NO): NO